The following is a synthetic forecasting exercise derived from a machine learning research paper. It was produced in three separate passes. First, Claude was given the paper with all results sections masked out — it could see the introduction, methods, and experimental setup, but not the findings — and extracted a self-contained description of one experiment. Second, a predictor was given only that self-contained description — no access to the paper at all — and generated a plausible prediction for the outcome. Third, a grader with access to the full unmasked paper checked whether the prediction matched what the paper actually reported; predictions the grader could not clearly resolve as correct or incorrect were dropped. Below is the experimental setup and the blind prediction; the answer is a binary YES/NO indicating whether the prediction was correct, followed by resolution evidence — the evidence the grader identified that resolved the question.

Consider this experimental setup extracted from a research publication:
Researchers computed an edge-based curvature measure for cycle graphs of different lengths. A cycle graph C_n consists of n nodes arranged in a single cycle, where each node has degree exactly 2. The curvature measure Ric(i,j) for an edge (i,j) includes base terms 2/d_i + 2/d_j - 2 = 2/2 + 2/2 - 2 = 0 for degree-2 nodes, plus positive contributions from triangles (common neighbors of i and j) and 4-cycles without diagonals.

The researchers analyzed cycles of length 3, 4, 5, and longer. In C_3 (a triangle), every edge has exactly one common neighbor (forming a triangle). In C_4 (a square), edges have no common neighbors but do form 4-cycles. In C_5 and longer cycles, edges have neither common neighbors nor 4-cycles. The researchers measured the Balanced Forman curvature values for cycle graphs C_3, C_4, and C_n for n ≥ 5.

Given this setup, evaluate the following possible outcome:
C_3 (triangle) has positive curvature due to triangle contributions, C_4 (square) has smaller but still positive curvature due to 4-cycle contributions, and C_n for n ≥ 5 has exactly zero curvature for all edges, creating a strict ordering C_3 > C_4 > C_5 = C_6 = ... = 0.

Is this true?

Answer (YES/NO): YES